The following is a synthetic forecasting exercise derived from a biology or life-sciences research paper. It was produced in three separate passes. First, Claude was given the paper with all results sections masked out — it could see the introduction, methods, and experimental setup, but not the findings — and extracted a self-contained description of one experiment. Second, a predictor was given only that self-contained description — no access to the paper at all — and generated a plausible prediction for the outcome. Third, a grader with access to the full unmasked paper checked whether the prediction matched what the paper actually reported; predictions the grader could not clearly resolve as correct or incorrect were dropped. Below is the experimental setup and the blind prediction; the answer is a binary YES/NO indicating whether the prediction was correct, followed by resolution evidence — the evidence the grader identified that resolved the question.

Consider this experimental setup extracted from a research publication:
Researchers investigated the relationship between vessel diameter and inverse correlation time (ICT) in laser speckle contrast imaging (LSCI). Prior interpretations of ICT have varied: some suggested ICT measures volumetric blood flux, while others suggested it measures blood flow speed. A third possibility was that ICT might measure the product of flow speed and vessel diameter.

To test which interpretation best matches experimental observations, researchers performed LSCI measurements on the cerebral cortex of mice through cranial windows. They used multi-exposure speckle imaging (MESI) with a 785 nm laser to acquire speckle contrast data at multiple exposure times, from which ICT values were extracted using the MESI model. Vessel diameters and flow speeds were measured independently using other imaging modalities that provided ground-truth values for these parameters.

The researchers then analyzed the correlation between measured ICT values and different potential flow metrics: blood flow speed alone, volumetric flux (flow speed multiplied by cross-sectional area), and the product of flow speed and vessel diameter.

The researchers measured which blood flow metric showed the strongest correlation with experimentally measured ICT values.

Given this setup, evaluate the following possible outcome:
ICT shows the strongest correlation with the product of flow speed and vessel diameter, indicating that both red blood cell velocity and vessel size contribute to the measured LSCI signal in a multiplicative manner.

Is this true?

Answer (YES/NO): YES